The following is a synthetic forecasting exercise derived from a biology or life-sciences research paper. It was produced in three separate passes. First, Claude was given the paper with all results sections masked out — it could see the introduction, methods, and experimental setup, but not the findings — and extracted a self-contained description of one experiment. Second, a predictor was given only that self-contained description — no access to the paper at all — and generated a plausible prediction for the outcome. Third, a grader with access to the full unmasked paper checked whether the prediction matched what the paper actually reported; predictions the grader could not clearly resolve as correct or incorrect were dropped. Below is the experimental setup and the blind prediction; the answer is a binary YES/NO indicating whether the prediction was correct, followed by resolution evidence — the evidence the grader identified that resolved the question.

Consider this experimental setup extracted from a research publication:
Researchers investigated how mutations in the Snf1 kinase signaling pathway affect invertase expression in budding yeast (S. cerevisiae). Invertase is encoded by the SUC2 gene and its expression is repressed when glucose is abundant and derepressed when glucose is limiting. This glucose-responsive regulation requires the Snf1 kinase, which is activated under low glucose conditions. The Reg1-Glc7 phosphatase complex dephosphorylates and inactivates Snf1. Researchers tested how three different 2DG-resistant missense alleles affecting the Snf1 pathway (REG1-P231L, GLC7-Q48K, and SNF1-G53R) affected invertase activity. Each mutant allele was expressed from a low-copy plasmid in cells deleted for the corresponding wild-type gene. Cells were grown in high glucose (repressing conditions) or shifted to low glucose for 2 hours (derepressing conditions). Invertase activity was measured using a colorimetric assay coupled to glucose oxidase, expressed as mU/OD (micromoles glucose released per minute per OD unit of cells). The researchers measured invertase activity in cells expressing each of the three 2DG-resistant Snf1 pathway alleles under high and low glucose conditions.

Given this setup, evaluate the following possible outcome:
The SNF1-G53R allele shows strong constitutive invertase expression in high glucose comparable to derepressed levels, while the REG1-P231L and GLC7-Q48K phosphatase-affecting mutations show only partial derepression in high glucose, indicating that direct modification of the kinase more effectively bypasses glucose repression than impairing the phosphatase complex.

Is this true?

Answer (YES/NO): NO